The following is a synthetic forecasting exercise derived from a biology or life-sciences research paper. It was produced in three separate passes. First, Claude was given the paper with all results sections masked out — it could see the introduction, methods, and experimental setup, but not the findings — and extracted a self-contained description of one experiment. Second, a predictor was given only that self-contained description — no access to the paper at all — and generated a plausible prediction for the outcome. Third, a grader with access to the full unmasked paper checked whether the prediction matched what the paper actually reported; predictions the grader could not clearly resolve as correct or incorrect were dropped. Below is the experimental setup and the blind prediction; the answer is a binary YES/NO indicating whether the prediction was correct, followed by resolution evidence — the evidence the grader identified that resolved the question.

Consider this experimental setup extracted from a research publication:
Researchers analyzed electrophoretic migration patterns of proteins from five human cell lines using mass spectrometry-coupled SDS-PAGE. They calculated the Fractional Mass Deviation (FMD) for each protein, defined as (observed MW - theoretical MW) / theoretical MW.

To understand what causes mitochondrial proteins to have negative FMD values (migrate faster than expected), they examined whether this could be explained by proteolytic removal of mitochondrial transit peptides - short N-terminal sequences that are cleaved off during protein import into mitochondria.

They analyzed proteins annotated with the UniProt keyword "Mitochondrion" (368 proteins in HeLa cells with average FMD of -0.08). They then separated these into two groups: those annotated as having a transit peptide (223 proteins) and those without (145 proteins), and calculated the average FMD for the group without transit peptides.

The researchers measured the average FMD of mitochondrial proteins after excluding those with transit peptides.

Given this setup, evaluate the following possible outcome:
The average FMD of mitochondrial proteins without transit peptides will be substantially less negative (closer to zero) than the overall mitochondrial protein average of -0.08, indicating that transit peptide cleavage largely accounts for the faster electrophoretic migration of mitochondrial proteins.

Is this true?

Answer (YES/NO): YES